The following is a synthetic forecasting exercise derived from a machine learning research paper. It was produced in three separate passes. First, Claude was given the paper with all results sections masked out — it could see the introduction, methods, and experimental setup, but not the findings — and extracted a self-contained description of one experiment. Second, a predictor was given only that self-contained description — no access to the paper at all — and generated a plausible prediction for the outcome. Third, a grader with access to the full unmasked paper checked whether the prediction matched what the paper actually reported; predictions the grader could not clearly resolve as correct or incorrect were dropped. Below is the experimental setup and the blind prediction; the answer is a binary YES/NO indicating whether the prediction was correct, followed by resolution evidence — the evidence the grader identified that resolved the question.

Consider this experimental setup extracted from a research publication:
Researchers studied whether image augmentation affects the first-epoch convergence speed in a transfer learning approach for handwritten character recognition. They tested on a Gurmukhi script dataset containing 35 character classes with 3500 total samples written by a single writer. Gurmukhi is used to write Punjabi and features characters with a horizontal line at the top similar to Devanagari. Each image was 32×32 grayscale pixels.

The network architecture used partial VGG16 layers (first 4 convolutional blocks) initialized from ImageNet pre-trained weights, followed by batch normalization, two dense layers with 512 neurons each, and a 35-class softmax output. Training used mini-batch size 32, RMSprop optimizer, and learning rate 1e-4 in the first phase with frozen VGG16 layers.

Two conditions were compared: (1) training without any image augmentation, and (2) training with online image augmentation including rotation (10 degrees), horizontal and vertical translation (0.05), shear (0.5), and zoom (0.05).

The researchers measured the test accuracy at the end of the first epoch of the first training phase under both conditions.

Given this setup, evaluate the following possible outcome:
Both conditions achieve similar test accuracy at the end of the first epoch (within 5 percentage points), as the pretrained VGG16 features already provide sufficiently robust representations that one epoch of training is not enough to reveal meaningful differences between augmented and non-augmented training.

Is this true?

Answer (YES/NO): NO